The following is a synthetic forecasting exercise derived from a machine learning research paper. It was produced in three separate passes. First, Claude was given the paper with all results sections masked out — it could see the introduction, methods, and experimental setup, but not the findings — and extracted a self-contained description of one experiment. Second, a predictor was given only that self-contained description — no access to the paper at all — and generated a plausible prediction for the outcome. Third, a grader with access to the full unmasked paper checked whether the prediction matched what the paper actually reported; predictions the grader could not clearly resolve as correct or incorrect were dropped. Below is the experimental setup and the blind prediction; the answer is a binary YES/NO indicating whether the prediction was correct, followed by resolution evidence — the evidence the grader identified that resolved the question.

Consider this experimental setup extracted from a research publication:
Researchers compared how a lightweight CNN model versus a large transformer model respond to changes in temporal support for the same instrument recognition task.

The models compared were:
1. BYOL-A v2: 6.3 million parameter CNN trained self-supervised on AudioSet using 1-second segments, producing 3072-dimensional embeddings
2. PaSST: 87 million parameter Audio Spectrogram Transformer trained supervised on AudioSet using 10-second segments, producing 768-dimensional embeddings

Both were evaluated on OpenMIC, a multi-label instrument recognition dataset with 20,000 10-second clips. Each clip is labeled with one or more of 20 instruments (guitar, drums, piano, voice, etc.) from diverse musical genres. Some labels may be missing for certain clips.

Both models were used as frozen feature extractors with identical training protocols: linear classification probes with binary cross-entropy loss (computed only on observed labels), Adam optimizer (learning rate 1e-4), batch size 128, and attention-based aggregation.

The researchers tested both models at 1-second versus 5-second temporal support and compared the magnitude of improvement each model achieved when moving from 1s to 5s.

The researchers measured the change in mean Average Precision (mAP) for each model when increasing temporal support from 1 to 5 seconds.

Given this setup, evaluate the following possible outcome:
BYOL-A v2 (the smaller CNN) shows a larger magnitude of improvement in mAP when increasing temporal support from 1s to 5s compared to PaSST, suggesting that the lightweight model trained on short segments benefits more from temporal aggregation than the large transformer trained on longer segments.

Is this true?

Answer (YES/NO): YES